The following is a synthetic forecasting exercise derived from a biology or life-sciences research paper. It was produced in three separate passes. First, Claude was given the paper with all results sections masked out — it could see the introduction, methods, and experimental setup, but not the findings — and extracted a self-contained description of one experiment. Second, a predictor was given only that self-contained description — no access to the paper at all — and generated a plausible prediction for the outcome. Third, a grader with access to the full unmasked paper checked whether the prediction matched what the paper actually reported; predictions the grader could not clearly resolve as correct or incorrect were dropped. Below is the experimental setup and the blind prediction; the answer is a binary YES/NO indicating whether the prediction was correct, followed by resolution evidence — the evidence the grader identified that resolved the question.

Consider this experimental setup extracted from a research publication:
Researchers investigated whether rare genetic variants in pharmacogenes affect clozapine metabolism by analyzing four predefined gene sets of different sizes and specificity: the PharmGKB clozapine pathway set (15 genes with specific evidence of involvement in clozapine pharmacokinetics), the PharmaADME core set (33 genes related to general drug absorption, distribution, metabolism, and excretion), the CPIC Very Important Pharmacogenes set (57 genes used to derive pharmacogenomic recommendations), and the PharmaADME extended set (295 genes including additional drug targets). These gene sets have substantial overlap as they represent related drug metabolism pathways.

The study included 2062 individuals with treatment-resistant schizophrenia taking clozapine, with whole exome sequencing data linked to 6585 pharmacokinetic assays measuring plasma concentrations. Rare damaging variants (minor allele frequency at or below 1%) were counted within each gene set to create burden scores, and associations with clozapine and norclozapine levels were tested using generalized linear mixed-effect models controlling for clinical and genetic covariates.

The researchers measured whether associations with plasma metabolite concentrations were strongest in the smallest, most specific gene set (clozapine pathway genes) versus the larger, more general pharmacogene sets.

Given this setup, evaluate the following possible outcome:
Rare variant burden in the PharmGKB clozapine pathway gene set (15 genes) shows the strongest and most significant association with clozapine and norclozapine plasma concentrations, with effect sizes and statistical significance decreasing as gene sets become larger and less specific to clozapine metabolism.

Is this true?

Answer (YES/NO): NO